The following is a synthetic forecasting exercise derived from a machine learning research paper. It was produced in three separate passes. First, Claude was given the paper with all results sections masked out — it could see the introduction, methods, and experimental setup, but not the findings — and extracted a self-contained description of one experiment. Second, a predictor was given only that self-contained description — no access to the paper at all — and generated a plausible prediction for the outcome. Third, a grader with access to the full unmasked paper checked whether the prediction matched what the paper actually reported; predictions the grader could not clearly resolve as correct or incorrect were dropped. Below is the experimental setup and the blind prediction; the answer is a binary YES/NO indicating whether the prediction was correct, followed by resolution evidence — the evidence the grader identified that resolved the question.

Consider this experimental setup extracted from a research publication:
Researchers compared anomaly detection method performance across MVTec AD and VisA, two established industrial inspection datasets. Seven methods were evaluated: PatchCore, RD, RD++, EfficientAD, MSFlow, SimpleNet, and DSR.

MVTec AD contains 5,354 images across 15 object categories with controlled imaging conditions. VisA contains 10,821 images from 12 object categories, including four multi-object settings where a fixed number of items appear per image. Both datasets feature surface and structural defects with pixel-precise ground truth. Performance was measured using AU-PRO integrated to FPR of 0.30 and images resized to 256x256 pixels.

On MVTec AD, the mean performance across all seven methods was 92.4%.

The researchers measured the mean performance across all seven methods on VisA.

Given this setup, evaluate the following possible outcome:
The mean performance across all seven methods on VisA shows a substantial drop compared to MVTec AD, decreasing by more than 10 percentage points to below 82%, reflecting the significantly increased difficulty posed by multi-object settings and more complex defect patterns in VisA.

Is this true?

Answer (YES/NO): NO